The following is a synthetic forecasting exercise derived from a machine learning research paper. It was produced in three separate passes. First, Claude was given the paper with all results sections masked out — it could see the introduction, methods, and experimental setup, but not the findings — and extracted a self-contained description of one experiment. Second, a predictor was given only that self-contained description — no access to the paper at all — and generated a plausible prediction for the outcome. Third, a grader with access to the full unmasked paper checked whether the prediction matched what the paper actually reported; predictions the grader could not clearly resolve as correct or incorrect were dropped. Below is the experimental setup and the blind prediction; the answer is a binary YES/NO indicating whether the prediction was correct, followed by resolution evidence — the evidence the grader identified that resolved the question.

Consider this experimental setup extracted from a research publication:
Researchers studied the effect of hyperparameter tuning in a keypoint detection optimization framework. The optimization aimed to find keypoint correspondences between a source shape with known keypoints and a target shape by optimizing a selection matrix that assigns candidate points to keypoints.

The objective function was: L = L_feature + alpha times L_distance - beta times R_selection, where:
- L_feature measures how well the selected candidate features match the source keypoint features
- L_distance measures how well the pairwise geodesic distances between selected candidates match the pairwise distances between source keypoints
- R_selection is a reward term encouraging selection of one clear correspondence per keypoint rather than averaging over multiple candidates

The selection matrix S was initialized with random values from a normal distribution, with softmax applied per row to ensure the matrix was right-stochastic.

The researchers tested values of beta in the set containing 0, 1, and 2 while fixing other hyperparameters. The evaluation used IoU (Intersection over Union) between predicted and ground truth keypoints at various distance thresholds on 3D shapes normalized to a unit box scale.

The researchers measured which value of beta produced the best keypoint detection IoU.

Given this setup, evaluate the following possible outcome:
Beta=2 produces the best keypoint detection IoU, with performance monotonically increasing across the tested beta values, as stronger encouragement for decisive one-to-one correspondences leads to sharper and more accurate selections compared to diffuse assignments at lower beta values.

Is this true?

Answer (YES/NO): NO